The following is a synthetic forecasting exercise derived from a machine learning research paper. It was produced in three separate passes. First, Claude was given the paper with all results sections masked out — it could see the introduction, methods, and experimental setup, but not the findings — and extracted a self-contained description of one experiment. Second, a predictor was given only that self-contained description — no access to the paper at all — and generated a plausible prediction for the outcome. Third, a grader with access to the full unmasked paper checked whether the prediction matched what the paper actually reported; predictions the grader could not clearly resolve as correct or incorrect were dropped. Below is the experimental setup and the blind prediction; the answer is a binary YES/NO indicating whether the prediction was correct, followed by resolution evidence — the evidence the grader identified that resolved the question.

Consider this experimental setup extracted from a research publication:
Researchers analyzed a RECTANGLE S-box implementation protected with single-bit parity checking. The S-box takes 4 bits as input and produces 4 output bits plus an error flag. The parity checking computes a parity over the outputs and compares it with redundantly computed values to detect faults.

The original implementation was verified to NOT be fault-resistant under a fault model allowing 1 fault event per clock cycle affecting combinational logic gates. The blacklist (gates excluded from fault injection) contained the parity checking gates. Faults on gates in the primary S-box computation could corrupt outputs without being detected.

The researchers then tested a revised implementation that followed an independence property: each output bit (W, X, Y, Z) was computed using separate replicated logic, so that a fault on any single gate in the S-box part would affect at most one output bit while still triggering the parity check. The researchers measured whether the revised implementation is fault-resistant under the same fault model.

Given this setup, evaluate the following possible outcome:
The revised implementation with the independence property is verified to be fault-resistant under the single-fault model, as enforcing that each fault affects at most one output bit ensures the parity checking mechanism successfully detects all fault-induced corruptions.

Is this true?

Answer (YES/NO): YES